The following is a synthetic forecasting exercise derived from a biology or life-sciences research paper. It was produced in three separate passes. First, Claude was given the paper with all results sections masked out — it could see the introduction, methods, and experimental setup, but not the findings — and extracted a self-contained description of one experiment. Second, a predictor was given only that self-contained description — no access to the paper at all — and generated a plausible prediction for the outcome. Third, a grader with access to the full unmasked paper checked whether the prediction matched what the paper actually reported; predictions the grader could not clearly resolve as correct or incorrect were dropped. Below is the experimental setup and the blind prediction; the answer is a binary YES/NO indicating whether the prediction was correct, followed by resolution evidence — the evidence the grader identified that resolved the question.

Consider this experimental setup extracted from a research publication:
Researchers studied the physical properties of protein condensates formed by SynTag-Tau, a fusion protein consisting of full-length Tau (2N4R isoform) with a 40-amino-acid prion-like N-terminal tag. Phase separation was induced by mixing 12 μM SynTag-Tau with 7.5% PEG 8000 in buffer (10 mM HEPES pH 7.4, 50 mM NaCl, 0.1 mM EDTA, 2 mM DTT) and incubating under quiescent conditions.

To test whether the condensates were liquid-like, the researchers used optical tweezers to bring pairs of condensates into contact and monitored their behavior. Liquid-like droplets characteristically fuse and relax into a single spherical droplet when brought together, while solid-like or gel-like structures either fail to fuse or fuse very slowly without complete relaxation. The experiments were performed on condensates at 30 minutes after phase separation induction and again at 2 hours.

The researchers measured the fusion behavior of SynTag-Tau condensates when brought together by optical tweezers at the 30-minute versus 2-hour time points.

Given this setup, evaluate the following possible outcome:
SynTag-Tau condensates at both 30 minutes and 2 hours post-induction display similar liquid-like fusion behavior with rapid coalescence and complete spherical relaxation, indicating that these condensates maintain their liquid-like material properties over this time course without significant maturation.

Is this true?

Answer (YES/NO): NO